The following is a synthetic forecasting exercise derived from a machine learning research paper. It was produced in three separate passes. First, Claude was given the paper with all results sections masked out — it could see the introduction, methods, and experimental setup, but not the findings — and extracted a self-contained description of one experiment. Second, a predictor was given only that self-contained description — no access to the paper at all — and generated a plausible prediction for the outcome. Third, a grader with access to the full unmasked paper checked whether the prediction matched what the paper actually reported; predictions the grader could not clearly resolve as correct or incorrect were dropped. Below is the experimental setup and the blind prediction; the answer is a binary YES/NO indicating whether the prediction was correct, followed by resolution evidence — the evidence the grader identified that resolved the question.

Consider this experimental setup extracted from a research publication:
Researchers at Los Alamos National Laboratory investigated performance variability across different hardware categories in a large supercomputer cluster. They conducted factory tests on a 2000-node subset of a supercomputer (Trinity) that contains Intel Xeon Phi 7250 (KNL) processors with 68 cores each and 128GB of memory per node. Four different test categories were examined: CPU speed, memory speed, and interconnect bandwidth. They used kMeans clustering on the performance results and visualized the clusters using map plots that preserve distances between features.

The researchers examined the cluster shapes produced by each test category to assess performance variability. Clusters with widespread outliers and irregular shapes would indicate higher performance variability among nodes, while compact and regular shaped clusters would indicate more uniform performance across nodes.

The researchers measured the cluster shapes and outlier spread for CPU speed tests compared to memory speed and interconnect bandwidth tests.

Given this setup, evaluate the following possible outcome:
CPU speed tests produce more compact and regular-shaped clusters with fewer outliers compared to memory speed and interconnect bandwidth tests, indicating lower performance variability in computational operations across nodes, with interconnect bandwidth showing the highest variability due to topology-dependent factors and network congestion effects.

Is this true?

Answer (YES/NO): NO